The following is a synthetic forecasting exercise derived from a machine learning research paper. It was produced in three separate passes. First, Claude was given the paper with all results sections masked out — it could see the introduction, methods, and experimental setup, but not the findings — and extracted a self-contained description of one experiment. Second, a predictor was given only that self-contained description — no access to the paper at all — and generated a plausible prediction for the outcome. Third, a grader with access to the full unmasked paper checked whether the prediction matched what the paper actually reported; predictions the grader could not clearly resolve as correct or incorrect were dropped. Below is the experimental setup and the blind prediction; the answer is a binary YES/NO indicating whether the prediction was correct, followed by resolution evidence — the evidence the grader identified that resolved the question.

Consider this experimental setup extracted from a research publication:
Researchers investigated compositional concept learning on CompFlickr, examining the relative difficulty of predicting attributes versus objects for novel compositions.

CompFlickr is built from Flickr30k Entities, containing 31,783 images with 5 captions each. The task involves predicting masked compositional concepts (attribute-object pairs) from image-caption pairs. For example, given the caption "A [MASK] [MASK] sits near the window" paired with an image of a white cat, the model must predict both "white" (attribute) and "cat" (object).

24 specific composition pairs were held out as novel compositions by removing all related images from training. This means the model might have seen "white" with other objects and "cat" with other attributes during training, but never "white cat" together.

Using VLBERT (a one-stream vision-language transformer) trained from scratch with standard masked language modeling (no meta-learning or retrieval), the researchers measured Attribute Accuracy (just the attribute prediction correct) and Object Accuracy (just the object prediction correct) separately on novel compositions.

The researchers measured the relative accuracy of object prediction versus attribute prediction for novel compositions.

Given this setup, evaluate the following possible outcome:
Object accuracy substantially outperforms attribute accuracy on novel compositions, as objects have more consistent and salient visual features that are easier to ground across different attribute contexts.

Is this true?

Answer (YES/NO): YES